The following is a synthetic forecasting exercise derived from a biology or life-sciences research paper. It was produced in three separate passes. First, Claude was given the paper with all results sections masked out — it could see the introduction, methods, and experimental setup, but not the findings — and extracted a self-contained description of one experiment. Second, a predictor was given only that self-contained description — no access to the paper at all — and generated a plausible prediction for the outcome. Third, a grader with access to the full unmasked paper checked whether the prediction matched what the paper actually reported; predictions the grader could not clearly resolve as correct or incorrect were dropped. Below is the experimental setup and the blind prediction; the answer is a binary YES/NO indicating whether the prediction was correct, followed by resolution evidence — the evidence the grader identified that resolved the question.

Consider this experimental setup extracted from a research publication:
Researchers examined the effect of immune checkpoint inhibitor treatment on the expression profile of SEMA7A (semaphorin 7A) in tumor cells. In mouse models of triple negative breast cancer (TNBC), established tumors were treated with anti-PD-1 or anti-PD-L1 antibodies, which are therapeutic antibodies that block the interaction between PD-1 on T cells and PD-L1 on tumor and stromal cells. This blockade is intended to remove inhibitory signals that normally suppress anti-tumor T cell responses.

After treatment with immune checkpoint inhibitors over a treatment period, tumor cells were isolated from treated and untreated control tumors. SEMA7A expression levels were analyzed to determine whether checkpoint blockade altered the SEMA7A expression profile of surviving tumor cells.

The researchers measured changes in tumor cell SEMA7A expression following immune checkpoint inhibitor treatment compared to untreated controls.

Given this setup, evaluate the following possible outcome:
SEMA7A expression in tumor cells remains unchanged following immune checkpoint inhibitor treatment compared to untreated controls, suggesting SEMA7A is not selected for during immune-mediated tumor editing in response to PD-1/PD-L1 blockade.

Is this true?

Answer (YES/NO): NO